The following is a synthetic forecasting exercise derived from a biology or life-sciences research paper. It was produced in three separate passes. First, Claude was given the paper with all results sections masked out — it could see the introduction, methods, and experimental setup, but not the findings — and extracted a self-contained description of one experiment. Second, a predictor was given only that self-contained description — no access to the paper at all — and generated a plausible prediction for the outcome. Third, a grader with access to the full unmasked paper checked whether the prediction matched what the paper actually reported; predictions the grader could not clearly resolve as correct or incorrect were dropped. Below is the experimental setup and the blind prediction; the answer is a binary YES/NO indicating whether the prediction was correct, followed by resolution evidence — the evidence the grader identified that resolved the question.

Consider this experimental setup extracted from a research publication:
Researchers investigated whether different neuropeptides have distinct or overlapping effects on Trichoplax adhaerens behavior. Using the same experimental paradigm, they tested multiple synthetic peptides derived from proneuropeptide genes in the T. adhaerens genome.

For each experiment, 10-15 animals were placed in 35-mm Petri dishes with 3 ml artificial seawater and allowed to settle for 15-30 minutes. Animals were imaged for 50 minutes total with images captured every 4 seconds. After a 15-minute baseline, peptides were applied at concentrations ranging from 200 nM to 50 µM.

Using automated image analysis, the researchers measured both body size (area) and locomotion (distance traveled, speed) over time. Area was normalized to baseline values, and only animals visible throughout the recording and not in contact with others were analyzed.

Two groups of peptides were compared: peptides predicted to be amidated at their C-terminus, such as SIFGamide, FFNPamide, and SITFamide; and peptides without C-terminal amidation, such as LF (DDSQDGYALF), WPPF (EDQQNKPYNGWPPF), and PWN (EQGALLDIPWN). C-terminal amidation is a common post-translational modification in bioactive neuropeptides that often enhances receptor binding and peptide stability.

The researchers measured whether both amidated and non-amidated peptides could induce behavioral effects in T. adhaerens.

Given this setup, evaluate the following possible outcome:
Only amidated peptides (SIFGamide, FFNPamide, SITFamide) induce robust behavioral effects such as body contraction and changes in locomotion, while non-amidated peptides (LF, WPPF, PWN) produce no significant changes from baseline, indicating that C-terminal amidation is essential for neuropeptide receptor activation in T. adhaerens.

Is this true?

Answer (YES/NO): NO